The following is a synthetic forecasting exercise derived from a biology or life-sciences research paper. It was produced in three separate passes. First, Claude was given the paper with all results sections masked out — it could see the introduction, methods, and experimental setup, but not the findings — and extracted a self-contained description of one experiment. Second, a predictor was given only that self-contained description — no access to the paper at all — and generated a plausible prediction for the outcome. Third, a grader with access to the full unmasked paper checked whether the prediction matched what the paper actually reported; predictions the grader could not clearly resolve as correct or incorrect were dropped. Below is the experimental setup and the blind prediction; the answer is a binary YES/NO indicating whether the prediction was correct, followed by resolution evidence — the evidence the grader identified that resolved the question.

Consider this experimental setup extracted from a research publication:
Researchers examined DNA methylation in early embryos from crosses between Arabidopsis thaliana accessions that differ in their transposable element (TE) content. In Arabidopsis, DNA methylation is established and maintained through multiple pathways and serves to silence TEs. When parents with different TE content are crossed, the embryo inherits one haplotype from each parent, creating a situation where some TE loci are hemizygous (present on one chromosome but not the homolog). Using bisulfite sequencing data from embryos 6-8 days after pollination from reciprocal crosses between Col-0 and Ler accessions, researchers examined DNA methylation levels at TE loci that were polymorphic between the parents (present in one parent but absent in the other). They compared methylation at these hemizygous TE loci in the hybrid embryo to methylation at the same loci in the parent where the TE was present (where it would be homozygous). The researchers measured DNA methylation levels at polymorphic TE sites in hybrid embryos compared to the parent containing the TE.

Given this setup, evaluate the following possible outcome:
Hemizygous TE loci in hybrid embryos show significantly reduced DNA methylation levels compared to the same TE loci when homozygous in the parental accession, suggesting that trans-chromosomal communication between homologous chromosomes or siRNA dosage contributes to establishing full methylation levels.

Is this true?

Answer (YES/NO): NO